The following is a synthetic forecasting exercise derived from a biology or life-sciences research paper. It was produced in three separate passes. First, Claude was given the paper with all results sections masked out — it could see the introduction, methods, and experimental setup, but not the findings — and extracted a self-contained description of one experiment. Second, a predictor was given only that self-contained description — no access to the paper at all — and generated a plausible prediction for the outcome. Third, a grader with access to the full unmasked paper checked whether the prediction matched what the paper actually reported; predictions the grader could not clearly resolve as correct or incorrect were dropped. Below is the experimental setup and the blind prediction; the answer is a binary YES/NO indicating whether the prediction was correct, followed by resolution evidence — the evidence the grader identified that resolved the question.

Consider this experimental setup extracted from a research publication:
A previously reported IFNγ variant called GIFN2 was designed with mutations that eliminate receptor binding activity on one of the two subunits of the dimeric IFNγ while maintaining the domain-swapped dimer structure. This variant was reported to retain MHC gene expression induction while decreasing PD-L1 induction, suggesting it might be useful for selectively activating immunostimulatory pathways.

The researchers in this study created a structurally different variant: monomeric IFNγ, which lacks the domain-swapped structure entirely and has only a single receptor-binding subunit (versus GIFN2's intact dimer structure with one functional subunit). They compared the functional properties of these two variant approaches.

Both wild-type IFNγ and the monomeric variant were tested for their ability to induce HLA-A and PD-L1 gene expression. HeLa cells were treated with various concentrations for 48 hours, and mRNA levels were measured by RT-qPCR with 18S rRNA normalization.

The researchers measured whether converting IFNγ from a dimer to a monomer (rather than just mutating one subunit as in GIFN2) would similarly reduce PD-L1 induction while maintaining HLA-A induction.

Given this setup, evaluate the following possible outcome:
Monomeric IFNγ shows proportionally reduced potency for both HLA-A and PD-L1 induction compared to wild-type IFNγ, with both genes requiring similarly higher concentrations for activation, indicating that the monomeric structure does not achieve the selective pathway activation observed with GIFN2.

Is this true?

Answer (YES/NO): YES